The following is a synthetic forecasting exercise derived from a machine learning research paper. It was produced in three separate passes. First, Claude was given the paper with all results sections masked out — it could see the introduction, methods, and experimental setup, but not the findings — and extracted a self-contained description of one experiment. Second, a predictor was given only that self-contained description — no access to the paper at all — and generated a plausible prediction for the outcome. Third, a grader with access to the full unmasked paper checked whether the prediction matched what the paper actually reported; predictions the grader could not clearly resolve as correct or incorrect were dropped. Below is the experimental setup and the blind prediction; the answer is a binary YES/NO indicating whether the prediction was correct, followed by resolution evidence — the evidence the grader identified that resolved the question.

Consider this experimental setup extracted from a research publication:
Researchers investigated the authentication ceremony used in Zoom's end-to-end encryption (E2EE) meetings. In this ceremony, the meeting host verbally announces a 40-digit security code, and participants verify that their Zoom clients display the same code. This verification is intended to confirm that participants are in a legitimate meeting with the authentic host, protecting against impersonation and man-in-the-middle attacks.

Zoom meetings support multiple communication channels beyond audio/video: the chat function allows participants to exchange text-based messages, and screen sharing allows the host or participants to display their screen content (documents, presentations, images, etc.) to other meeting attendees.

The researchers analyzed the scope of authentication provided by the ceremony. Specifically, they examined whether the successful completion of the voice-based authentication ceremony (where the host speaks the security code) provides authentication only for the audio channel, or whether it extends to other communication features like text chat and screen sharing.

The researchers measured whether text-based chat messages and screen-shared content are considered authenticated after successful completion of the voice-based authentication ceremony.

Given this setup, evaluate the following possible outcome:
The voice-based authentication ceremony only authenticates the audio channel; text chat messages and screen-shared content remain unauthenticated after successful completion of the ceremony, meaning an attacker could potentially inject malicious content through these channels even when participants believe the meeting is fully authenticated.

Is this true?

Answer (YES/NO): NO